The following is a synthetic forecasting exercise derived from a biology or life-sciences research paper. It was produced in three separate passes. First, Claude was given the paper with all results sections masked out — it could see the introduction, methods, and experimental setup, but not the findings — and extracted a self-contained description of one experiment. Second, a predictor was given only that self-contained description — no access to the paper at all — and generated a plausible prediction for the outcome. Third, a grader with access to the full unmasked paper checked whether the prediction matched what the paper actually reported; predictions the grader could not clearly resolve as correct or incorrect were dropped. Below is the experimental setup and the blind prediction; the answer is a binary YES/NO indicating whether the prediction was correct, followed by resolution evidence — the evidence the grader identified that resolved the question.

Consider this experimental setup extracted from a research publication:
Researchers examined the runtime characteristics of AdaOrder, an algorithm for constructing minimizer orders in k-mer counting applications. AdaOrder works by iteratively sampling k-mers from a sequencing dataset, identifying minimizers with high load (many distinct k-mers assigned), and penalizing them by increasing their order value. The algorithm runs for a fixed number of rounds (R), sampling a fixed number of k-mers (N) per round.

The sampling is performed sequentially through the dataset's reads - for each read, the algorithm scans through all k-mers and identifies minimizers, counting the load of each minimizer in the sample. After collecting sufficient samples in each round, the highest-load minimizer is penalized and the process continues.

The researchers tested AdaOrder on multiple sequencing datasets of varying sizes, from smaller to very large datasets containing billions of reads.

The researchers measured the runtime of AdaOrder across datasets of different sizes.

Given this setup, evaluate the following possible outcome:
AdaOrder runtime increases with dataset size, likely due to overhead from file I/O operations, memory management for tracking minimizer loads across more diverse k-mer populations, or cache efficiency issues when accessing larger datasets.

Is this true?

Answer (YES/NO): NO